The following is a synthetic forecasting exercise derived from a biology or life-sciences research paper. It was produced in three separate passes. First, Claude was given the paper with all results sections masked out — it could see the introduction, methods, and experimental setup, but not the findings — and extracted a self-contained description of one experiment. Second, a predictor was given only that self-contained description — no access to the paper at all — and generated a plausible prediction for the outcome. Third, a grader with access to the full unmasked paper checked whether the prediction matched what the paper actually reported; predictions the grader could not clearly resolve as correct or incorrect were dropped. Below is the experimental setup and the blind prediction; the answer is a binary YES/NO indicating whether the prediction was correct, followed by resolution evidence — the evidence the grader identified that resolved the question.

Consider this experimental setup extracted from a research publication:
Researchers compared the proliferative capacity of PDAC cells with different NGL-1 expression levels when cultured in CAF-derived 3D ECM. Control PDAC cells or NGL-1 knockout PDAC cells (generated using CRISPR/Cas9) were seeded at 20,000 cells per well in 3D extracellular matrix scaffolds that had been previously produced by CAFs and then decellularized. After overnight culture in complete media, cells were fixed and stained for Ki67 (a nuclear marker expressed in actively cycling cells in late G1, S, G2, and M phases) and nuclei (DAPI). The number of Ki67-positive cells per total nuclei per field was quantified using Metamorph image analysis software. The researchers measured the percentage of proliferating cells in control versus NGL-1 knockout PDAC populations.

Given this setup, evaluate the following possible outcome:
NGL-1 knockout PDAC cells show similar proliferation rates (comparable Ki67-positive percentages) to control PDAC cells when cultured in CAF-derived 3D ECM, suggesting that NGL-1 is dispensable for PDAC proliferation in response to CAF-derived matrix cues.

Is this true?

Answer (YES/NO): NO